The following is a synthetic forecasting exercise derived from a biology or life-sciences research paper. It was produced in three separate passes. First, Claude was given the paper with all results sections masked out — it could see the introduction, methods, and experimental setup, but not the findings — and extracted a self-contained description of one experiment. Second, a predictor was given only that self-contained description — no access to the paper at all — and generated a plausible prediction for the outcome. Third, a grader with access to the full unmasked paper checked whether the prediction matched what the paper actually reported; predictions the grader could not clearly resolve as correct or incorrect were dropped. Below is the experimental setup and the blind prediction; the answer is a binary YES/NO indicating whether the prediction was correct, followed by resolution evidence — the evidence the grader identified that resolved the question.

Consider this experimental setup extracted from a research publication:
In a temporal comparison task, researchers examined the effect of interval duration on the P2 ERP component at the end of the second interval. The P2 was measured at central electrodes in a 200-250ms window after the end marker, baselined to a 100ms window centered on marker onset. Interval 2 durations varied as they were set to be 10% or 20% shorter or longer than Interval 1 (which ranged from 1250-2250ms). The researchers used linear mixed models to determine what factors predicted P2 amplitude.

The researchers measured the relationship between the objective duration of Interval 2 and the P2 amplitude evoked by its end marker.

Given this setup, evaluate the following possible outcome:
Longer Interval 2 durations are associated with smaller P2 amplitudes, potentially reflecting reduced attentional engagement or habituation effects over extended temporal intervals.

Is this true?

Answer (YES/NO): NO